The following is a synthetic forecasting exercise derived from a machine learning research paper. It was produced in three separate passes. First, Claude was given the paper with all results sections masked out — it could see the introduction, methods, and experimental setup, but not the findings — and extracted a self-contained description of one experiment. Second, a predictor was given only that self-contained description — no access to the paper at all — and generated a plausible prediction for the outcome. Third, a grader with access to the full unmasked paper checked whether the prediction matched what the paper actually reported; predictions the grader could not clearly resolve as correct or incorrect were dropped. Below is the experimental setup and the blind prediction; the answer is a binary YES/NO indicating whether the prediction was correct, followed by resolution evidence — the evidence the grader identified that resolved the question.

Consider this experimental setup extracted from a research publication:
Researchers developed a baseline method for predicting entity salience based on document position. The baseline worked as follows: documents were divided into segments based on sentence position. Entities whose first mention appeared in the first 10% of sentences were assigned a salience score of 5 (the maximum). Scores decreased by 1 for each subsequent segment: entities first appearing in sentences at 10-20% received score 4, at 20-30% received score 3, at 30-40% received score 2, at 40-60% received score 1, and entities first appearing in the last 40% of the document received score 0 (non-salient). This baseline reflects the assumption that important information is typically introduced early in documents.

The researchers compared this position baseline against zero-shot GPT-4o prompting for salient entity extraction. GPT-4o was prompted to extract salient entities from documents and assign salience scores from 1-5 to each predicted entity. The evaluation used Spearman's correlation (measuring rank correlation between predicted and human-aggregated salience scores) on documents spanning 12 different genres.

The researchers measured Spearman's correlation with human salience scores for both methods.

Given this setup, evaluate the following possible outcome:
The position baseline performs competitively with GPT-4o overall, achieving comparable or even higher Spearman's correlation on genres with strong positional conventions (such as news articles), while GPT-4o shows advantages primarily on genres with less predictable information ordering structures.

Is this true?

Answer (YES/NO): NO